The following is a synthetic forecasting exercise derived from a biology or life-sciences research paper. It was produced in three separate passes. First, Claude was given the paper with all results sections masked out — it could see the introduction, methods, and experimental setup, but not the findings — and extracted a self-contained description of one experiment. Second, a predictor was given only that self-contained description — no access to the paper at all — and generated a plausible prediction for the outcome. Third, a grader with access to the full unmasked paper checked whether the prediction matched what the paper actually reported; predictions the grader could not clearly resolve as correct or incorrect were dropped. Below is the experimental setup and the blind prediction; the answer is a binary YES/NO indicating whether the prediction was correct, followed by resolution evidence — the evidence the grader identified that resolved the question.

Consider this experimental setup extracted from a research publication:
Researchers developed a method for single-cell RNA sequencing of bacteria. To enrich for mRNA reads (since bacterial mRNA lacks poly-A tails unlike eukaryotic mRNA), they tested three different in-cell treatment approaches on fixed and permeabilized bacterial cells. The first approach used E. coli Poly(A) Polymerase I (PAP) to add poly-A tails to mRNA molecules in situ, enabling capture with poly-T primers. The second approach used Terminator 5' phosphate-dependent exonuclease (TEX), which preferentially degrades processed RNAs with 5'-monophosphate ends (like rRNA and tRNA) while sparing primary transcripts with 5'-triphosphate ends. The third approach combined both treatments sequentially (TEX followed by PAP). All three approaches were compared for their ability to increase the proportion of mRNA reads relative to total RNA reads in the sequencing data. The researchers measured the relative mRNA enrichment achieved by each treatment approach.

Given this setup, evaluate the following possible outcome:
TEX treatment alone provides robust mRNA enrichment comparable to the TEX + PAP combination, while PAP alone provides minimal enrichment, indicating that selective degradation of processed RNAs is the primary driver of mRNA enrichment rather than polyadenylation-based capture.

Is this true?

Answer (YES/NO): NO